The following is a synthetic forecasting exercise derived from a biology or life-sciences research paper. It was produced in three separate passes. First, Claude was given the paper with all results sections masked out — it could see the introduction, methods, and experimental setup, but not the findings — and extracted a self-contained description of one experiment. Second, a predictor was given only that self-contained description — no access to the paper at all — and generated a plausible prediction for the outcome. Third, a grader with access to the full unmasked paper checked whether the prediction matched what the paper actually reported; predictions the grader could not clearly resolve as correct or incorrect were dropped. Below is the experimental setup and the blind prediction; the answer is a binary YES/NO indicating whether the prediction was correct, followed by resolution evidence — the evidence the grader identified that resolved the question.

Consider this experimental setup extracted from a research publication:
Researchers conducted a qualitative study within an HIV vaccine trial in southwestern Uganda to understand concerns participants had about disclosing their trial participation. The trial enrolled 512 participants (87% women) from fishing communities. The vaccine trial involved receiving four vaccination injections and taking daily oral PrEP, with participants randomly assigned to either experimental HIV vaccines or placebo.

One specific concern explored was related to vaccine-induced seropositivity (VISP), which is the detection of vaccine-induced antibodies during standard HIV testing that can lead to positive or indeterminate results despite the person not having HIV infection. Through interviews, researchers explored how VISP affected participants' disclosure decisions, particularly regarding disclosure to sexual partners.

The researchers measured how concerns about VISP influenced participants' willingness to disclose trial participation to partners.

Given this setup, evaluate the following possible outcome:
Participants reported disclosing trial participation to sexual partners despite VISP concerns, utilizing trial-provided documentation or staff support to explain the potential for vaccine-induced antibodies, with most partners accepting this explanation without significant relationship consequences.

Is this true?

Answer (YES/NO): NO